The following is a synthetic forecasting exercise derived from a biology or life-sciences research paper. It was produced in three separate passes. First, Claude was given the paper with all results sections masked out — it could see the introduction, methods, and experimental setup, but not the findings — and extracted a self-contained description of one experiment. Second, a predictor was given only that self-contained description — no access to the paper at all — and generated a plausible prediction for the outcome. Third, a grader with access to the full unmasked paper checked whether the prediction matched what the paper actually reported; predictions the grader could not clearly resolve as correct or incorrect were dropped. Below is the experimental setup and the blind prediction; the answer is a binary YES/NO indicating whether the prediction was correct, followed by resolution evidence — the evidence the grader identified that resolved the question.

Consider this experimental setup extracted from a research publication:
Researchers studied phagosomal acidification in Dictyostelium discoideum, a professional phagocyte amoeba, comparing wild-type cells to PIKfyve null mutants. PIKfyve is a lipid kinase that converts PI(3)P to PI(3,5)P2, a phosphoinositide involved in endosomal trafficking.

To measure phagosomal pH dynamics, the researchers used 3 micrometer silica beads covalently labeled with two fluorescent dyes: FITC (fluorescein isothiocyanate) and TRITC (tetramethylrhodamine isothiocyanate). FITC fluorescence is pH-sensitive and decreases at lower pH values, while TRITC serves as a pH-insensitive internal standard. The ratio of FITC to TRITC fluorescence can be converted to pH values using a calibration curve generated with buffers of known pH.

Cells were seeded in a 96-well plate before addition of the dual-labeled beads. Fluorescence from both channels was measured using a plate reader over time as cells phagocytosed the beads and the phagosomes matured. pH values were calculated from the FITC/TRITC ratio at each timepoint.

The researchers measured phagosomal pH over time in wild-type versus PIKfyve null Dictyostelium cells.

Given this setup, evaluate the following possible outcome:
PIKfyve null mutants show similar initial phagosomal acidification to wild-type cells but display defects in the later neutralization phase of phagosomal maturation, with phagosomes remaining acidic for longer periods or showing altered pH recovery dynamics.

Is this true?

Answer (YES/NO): NO